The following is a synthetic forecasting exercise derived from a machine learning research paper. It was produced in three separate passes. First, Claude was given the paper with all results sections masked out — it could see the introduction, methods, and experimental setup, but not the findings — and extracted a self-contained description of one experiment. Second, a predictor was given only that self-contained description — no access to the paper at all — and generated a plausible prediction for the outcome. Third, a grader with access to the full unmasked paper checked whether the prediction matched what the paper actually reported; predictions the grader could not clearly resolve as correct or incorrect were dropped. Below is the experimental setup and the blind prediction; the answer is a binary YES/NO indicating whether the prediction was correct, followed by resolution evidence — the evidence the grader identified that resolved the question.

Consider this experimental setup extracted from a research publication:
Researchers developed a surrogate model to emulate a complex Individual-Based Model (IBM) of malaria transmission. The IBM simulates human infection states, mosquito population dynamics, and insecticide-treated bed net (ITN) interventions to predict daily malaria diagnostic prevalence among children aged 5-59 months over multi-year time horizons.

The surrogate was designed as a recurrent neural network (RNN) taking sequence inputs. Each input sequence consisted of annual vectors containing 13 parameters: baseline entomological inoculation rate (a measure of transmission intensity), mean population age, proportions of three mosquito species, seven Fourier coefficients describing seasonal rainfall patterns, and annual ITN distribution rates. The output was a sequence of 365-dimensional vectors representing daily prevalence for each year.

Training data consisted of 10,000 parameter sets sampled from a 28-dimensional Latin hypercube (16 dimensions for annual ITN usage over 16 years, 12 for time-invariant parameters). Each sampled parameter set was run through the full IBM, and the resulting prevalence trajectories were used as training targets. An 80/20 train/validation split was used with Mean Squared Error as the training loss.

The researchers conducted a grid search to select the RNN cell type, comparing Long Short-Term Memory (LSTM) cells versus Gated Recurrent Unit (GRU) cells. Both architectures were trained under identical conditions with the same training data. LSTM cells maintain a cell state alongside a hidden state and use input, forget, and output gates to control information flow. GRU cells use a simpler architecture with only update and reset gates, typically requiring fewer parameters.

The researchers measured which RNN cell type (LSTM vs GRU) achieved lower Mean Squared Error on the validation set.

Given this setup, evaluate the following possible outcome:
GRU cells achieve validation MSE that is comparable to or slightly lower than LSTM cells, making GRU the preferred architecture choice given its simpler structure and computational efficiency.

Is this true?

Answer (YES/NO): NO